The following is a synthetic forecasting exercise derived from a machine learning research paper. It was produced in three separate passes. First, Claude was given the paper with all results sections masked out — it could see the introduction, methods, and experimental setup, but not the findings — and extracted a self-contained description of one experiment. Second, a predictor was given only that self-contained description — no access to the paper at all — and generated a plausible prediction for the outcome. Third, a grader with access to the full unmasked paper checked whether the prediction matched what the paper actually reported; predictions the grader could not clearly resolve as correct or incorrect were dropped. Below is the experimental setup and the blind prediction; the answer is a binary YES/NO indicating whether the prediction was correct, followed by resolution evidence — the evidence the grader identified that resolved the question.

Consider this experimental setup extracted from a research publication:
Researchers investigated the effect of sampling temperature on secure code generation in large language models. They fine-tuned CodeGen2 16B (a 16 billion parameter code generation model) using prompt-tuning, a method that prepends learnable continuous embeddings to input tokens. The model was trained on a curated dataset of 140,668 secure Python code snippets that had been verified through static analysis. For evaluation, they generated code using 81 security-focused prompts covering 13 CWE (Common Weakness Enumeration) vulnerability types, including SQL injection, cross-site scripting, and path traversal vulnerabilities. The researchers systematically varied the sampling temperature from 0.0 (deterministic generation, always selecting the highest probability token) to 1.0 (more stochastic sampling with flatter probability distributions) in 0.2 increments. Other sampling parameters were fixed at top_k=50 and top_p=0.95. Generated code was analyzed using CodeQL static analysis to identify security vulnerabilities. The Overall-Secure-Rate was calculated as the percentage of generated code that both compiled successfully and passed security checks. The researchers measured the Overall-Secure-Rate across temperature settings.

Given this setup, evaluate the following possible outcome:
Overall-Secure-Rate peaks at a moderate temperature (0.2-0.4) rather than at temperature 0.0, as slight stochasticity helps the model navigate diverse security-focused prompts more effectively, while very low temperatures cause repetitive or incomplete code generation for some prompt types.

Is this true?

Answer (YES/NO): NO